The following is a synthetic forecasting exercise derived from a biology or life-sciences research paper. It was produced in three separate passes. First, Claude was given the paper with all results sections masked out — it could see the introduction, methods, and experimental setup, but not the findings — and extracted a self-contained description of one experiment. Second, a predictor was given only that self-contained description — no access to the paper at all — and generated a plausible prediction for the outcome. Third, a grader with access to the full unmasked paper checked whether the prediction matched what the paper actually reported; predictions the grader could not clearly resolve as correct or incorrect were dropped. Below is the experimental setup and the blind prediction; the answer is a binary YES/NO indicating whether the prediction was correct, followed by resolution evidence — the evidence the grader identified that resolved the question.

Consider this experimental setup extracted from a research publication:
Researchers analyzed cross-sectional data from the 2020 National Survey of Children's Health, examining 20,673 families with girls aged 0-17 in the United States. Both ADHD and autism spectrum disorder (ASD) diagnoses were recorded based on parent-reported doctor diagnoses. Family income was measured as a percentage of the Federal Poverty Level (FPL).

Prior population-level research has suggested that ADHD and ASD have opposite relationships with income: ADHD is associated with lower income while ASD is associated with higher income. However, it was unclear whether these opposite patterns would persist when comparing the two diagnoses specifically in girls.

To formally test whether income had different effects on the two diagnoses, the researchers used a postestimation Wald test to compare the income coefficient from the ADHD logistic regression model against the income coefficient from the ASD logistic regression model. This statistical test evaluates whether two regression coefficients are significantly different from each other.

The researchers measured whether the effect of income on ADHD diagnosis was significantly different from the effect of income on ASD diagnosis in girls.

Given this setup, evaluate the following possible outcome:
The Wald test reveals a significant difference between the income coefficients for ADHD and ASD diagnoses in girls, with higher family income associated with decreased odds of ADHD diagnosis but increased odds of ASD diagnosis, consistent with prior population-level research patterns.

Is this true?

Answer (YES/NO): NO